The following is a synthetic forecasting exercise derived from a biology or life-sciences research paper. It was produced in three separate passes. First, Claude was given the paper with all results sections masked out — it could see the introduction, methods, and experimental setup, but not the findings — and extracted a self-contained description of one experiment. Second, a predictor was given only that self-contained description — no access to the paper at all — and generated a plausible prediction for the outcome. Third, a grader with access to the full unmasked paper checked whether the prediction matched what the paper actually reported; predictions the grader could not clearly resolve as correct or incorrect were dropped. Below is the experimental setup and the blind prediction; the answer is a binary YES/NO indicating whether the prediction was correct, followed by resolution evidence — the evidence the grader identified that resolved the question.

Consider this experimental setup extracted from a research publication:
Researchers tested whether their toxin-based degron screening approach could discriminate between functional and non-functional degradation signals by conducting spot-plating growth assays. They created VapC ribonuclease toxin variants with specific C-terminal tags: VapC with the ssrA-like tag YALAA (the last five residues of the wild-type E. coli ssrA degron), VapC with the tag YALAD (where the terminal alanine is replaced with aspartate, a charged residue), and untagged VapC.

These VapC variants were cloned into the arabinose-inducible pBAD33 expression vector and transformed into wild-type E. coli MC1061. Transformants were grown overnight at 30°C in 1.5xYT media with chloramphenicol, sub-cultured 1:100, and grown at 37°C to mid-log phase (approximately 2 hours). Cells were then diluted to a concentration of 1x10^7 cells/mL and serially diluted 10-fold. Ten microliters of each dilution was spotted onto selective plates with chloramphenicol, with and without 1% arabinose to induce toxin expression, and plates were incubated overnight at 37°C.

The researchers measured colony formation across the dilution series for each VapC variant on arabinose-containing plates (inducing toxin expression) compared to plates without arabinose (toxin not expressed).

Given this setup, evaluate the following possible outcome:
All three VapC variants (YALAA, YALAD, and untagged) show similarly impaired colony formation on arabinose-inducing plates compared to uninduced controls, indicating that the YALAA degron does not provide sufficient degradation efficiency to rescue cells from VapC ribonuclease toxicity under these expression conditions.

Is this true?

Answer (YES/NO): NO